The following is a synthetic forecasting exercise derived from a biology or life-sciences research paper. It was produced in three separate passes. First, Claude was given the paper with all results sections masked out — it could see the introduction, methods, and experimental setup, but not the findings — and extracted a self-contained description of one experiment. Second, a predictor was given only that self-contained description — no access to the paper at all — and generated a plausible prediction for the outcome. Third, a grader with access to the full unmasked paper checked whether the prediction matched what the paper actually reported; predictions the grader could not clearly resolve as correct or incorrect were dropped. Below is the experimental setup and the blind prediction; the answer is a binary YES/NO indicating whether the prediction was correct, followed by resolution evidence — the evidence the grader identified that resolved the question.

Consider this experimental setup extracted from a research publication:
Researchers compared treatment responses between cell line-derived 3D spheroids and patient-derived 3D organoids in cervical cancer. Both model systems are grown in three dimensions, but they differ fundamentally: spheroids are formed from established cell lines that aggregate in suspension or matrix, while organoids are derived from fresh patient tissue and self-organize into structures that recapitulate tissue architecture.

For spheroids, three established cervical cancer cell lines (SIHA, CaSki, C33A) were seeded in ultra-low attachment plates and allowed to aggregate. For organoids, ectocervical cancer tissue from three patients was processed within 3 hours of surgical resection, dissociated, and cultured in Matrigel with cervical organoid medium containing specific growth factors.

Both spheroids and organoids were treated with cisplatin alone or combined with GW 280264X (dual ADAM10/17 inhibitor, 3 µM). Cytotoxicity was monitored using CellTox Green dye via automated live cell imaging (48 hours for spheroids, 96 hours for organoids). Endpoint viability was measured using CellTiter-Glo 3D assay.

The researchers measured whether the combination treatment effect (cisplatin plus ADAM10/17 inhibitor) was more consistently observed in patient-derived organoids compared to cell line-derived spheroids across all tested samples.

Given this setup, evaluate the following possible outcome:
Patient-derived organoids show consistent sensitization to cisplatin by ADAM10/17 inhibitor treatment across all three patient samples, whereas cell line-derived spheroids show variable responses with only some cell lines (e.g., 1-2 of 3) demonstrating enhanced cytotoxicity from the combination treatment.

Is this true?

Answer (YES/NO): YES